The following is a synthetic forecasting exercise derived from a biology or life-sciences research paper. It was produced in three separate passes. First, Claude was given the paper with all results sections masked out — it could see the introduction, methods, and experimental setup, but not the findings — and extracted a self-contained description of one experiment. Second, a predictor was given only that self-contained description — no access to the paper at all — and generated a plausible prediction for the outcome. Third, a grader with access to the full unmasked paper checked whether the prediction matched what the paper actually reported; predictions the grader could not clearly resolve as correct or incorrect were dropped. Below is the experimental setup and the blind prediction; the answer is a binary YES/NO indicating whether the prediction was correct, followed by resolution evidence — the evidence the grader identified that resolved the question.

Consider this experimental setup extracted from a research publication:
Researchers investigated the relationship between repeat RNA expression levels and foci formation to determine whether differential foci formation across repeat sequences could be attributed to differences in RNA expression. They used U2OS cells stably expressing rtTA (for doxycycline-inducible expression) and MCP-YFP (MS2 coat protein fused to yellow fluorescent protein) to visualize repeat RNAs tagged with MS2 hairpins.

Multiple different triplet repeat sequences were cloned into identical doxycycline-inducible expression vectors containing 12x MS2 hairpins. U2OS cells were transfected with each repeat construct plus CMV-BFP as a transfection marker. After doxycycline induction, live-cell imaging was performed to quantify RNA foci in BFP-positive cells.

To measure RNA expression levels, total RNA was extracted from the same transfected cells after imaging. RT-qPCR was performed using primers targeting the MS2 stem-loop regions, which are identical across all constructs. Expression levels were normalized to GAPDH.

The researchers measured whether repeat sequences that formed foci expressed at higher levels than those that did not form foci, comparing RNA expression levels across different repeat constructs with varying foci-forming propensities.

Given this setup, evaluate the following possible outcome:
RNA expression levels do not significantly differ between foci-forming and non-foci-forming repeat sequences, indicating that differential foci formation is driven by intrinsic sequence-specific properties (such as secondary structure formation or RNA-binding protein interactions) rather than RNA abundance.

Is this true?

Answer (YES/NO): YES